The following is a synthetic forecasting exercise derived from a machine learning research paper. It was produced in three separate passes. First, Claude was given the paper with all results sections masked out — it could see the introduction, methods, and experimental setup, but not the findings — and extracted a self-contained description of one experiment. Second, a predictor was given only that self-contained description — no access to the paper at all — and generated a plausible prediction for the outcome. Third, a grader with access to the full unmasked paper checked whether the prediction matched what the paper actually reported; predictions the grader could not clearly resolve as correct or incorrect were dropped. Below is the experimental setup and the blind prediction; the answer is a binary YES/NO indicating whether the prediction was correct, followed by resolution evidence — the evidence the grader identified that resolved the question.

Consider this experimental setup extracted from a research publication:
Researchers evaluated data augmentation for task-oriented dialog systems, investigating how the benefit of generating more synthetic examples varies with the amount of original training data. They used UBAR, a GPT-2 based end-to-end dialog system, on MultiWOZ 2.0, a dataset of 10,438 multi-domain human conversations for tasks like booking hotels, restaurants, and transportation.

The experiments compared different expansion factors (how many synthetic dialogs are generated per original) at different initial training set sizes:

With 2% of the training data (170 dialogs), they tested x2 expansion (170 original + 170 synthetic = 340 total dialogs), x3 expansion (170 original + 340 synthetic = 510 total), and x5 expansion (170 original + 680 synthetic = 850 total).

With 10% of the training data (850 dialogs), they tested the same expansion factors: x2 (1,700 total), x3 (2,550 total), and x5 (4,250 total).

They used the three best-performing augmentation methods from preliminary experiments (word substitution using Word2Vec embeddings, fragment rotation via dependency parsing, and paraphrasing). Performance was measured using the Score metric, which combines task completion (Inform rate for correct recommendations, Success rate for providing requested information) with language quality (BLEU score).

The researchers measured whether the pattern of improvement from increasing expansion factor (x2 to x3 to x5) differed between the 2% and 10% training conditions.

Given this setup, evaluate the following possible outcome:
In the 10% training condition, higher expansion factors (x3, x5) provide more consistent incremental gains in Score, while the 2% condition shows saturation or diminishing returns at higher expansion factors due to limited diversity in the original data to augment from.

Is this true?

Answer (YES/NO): NO